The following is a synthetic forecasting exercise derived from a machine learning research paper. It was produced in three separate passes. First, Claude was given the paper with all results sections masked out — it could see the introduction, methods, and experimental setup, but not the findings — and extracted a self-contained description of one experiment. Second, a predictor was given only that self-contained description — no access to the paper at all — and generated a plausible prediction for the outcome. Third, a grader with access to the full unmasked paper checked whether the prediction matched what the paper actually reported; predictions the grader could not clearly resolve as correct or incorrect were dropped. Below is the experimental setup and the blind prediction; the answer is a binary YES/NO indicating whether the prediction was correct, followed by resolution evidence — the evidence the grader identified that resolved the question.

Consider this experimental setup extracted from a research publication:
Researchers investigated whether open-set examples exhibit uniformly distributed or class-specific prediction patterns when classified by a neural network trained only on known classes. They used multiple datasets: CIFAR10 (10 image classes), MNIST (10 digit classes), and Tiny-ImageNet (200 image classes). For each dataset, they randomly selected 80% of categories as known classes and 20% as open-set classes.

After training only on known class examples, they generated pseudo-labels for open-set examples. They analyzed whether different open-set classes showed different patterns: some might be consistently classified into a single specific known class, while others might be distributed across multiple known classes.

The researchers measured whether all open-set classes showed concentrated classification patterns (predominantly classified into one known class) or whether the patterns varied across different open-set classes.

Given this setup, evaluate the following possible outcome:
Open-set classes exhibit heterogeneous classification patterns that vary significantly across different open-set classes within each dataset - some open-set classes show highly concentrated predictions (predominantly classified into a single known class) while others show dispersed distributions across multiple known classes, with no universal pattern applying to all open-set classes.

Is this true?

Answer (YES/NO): YES